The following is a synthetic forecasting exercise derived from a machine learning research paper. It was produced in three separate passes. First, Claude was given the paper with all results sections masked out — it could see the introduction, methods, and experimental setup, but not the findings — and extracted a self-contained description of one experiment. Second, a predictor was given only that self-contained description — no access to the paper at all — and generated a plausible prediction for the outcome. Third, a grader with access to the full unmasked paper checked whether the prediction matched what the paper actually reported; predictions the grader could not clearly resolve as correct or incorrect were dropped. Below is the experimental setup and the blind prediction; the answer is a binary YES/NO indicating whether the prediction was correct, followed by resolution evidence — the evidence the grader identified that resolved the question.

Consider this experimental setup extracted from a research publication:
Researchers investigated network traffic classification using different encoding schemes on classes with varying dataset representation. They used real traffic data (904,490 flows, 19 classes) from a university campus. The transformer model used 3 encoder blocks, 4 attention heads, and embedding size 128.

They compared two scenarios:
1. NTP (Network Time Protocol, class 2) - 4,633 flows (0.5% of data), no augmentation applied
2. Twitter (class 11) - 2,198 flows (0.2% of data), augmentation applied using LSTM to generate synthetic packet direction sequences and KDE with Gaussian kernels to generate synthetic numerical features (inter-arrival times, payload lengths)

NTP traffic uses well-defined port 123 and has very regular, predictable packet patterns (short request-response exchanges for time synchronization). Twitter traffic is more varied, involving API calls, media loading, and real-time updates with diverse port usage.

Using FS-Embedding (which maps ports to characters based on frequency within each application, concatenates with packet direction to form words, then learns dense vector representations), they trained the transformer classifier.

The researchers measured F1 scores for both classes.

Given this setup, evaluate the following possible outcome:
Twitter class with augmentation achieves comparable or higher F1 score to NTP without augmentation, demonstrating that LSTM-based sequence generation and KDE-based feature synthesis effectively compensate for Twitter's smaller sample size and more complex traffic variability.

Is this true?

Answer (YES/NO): NO